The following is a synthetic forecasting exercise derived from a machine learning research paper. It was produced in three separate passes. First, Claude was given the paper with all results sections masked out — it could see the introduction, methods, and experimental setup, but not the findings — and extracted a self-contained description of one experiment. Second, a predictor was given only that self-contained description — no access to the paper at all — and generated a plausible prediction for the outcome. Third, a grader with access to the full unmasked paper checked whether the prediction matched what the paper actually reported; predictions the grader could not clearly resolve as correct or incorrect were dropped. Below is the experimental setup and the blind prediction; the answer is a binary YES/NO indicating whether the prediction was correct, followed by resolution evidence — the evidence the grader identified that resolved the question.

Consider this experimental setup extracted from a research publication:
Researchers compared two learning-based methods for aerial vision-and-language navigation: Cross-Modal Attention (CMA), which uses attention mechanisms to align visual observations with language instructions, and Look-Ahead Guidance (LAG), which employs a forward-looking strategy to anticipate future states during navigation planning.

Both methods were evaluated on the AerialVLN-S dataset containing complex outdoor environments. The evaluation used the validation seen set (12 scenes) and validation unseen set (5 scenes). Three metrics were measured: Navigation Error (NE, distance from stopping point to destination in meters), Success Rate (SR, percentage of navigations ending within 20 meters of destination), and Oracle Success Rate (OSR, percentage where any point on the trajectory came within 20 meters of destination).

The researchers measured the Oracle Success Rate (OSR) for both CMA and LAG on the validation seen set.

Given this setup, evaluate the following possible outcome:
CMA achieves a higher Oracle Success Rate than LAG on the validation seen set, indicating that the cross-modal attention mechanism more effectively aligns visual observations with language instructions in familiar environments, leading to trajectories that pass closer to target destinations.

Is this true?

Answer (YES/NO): YES